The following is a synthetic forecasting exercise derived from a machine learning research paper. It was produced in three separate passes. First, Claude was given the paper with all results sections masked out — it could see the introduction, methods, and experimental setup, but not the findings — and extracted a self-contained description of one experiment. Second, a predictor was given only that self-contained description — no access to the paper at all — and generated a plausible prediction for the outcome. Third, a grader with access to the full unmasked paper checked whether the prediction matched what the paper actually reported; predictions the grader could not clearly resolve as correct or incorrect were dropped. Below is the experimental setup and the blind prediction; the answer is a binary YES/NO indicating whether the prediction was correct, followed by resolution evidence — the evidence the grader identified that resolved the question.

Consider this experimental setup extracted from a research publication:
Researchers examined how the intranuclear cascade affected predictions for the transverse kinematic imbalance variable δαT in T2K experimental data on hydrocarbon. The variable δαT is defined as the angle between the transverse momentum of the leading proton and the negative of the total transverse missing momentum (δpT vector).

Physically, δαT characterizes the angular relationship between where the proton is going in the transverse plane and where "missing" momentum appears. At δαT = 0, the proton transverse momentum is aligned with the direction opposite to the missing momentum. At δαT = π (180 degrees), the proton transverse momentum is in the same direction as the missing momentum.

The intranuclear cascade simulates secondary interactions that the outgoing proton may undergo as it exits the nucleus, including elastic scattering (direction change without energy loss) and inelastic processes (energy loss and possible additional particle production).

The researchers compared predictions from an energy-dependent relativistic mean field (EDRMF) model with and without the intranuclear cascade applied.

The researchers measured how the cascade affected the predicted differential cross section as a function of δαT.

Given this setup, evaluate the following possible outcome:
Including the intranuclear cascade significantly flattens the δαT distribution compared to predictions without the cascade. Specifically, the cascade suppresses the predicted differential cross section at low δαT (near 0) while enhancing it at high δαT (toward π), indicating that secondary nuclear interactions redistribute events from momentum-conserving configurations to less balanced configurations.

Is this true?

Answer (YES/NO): YES